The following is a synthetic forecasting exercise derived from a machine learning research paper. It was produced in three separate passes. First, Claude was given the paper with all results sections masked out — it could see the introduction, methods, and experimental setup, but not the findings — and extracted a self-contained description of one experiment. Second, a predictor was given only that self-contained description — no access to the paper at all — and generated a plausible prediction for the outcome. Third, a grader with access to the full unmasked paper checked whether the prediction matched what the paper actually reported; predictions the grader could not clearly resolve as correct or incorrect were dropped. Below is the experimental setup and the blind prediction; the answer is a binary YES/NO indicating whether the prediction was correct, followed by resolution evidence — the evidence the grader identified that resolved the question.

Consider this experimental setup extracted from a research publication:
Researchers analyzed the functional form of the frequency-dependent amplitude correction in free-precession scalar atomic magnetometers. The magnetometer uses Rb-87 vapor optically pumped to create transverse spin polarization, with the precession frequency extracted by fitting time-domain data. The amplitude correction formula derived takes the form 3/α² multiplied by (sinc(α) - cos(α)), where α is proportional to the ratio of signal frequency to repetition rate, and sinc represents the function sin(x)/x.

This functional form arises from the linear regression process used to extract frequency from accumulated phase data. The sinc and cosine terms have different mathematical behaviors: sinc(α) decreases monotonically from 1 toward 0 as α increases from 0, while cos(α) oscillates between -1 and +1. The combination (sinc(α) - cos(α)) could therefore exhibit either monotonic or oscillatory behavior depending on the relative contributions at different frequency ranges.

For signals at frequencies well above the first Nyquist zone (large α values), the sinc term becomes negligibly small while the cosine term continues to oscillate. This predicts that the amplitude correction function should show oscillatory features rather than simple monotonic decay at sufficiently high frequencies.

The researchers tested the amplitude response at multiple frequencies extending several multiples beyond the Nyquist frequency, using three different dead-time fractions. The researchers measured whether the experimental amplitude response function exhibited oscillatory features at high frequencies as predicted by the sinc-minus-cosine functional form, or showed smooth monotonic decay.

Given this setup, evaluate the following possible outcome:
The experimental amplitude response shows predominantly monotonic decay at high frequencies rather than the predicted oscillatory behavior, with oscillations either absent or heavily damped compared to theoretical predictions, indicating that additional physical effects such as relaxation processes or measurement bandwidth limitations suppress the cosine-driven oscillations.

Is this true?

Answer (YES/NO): NO